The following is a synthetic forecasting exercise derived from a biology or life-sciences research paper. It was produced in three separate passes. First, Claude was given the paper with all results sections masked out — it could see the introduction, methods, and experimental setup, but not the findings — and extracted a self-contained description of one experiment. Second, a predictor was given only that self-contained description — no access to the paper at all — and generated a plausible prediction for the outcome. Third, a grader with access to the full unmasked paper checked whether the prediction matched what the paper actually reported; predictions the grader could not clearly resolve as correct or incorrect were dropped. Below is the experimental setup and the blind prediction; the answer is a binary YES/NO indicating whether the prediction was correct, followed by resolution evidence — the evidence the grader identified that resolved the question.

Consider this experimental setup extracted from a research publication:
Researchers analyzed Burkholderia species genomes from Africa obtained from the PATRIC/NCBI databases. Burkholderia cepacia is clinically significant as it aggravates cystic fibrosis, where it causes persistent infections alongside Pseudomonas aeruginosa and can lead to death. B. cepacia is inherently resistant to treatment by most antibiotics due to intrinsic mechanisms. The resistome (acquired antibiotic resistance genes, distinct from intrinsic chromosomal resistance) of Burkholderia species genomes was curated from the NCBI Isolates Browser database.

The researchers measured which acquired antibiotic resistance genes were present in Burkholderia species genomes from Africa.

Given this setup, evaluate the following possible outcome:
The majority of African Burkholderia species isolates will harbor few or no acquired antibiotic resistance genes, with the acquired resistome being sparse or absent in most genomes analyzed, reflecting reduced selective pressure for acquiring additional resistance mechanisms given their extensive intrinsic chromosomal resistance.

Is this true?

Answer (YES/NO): YES